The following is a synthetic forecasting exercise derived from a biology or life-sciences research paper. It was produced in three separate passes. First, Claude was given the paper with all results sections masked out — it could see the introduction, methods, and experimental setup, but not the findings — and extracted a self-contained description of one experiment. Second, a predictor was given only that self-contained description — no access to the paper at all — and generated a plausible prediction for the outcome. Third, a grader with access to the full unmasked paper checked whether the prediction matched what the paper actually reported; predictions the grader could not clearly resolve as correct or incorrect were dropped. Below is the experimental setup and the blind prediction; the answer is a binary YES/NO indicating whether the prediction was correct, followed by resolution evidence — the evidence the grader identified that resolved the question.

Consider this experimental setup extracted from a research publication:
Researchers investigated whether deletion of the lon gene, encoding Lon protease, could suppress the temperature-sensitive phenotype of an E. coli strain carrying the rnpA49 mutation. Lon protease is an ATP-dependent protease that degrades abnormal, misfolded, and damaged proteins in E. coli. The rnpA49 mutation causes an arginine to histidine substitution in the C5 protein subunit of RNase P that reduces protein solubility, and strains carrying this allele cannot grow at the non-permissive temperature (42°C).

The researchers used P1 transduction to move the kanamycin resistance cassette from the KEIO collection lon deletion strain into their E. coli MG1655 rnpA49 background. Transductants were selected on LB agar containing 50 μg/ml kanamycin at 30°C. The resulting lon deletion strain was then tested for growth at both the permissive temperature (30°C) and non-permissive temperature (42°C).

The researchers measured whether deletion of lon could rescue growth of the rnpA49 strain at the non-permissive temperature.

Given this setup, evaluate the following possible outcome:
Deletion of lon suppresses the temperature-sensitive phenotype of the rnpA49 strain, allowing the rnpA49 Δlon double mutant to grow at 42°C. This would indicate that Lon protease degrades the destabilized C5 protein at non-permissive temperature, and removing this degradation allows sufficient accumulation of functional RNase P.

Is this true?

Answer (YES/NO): YES